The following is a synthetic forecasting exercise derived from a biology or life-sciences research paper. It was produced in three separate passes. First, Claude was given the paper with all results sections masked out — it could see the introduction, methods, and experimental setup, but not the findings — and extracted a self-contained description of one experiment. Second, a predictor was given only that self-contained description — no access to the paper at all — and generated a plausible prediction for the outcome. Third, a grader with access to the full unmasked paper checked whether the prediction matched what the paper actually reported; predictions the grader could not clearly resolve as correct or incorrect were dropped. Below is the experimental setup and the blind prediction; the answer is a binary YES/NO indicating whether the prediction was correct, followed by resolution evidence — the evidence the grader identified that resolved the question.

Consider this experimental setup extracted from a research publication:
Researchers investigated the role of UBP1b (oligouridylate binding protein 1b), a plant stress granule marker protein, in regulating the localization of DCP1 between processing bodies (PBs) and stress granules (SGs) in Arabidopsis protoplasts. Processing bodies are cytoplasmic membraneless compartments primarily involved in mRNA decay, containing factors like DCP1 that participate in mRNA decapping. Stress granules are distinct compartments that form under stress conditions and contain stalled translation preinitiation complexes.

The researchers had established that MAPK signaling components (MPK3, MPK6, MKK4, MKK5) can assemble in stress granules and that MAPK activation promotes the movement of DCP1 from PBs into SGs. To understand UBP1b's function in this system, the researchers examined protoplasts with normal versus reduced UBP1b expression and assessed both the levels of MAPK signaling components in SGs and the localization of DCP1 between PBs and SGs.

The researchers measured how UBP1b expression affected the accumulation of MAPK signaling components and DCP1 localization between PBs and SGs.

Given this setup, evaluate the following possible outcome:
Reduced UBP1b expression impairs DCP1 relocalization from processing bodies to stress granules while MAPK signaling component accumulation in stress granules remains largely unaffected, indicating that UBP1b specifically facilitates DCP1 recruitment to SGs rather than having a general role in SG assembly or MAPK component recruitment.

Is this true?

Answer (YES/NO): NO